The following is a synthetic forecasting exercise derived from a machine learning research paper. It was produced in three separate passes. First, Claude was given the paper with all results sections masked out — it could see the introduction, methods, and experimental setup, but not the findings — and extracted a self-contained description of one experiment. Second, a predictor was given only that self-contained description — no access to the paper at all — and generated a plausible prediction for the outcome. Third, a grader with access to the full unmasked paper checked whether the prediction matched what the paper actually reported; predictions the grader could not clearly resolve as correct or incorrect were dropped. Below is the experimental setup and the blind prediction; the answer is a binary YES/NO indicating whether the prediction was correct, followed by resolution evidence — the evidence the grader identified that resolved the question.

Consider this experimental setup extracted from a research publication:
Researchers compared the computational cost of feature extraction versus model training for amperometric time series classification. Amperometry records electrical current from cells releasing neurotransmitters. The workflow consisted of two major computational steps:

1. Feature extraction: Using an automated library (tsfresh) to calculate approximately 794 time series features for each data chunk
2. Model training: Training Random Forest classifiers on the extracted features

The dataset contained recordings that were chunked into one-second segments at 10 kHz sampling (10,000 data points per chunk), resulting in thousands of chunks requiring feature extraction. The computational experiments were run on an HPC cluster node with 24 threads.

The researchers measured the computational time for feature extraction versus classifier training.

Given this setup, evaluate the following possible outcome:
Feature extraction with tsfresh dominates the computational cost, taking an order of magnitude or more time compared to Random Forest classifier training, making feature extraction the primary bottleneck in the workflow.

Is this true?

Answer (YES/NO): YES